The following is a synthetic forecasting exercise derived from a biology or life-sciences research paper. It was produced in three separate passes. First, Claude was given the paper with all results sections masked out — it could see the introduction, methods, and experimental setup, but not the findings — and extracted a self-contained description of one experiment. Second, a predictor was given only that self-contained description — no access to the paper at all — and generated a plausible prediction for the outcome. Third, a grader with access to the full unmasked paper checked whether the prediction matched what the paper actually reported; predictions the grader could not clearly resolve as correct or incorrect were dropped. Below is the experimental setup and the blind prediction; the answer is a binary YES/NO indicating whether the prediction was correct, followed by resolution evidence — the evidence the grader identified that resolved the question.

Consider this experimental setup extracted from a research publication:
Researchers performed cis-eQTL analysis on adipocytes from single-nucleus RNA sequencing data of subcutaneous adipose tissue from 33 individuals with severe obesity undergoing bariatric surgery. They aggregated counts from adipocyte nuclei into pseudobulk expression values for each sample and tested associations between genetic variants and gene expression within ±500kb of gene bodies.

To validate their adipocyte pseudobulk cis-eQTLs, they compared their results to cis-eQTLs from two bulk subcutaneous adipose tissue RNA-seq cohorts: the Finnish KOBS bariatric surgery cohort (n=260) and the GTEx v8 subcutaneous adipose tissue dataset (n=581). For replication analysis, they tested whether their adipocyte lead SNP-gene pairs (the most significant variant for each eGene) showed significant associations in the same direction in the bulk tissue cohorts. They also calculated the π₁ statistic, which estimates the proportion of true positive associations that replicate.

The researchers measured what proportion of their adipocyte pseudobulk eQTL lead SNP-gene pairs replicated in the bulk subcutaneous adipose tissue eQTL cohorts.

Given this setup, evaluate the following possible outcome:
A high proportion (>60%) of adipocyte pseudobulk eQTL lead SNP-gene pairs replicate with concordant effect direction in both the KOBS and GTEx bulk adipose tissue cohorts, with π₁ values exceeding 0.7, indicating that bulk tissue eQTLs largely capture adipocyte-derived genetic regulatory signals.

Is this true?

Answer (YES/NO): NO